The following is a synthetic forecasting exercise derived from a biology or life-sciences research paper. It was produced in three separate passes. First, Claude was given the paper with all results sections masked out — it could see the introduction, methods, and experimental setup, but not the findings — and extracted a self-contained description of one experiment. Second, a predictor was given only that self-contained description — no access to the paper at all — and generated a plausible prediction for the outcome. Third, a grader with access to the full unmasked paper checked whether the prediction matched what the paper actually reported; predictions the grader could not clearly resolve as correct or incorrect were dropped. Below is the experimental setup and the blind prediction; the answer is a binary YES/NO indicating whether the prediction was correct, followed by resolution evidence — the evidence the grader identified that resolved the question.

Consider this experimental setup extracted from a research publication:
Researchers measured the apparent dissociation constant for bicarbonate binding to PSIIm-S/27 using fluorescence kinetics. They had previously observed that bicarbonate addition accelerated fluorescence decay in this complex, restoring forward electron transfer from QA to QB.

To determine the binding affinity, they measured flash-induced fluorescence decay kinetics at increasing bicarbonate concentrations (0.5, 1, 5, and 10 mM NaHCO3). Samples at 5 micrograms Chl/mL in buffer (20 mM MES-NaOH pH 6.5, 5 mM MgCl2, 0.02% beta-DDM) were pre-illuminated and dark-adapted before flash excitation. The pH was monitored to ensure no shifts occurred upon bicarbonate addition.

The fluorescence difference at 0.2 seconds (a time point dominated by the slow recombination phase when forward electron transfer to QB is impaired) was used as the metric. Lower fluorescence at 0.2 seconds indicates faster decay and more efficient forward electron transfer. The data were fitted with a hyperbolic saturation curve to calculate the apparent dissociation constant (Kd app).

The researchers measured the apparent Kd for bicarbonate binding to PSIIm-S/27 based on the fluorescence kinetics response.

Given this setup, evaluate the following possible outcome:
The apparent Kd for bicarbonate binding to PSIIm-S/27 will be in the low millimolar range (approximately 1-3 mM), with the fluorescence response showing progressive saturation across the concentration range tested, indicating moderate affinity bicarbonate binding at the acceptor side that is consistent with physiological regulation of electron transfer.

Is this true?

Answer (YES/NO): NO